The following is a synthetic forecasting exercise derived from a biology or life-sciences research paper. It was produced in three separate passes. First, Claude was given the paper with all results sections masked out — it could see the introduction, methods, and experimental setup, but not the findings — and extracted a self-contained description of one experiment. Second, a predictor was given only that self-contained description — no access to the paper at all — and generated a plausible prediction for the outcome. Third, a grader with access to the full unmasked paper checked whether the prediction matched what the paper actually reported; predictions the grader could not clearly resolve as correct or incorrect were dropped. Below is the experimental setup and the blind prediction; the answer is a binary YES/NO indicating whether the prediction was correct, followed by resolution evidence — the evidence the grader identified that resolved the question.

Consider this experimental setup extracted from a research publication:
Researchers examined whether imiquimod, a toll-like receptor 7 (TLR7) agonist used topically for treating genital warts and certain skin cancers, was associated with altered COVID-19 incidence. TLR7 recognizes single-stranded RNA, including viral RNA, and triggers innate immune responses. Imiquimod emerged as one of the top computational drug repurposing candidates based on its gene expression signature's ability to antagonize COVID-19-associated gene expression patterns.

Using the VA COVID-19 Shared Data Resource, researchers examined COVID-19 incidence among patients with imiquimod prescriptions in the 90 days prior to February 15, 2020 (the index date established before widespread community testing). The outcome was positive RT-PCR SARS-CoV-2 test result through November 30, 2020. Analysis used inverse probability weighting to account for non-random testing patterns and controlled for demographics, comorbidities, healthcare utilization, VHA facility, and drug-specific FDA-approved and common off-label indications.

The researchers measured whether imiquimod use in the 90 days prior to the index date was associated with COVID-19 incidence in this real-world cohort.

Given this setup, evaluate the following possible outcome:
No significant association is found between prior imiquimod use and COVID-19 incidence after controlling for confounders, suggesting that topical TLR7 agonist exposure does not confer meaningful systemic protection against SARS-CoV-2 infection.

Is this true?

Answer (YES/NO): YES